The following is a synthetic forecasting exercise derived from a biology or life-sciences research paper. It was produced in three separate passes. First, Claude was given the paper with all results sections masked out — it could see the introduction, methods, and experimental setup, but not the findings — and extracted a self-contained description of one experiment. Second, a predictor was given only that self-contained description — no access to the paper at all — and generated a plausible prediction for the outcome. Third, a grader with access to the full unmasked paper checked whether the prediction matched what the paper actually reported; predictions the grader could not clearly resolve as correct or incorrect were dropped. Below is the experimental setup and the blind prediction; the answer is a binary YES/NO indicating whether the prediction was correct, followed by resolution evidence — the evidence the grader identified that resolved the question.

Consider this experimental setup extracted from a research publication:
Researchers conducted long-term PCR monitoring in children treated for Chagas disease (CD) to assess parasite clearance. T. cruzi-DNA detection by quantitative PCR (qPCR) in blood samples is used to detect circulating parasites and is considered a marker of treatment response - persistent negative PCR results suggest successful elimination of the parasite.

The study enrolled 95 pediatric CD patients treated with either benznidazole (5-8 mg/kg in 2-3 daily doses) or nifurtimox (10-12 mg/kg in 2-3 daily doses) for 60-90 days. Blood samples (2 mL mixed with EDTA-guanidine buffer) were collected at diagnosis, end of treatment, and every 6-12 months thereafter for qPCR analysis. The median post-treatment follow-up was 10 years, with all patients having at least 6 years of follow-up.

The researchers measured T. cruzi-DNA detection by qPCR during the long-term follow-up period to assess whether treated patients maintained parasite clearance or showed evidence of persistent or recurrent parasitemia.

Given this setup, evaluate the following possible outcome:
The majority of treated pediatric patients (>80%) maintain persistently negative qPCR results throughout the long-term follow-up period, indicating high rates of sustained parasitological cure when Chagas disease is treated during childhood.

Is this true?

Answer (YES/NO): YES